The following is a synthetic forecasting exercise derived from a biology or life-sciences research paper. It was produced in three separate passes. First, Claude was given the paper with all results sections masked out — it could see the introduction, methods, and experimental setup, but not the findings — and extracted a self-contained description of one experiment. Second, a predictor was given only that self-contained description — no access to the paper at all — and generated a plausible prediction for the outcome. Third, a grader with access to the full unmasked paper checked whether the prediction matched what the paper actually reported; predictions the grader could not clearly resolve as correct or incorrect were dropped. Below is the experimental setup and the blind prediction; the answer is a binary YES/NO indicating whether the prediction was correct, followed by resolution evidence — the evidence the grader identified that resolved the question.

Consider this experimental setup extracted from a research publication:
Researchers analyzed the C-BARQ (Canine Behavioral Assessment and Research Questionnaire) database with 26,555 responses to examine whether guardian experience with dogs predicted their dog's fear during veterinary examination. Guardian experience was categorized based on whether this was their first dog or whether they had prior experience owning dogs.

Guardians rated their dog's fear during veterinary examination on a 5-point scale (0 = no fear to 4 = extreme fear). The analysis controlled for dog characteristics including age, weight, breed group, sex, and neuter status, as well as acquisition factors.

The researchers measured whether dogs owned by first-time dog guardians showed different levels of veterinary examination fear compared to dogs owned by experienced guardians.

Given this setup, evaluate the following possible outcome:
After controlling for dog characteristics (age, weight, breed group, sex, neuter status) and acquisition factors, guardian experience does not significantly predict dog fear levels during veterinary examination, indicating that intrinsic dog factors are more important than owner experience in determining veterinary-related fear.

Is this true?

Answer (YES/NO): NO